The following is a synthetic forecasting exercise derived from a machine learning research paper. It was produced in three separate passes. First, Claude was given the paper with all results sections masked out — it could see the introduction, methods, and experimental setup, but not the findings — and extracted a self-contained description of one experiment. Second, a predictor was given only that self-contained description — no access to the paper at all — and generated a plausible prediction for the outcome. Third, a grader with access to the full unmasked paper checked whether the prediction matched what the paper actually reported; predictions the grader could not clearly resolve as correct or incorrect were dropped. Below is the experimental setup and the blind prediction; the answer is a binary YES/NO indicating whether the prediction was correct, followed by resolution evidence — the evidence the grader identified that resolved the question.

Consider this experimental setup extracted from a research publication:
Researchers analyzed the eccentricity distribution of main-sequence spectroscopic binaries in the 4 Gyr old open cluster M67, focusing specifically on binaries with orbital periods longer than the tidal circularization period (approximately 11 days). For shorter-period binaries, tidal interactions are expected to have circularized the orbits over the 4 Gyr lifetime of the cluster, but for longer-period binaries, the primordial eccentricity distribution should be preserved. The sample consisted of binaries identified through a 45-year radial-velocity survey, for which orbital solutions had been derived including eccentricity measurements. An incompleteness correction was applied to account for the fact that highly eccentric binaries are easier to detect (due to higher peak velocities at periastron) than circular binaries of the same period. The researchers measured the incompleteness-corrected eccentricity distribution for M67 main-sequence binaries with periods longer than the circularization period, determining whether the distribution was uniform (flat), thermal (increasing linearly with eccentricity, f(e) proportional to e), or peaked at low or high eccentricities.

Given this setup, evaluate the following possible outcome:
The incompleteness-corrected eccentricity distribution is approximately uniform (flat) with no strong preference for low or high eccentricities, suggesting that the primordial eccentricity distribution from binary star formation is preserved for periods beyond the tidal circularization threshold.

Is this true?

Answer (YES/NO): YES